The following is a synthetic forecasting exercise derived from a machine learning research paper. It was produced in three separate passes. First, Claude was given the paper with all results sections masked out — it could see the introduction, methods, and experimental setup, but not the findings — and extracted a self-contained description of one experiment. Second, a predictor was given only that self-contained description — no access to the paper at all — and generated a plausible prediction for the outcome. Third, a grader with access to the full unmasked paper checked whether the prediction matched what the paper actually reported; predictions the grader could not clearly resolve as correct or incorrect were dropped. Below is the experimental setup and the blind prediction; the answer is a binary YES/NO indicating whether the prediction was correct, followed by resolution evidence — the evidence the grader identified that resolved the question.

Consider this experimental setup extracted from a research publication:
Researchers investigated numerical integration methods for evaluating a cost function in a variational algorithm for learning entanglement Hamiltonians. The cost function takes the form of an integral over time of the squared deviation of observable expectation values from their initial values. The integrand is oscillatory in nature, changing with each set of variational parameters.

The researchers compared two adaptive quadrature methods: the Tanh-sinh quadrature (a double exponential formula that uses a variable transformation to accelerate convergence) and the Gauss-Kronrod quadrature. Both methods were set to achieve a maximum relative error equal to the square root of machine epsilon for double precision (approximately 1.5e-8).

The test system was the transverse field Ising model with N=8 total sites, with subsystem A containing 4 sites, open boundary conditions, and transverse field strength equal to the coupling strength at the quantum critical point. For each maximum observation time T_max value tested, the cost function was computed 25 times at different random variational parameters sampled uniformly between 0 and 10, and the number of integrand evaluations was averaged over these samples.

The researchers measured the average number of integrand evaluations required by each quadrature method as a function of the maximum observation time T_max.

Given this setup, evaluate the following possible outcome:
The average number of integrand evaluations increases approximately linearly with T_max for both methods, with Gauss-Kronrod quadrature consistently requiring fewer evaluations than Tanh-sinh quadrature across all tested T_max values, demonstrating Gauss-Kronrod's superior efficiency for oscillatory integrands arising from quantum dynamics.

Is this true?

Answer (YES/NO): NO